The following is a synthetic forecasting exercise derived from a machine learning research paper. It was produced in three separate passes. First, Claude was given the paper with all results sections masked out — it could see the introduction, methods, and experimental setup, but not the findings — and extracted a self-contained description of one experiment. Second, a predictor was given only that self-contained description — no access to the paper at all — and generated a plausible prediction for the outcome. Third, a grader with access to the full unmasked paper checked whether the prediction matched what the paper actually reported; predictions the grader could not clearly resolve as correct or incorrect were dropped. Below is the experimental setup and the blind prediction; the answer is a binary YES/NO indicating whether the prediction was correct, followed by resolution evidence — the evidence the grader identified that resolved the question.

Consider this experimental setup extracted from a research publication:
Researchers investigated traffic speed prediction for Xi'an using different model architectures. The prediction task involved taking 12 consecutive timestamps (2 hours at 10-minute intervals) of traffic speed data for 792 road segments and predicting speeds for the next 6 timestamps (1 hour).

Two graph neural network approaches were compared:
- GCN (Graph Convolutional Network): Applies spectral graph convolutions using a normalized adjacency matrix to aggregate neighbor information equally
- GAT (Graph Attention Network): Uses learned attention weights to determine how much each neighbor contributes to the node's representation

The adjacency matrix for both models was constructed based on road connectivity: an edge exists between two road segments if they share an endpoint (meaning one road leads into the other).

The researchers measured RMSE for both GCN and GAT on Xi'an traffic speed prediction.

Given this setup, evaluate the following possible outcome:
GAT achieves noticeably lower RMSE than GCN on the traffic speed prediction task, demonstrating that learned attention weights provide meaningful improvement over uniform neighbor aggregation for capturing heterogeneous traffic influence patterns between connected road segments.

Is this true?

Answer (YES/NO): NO